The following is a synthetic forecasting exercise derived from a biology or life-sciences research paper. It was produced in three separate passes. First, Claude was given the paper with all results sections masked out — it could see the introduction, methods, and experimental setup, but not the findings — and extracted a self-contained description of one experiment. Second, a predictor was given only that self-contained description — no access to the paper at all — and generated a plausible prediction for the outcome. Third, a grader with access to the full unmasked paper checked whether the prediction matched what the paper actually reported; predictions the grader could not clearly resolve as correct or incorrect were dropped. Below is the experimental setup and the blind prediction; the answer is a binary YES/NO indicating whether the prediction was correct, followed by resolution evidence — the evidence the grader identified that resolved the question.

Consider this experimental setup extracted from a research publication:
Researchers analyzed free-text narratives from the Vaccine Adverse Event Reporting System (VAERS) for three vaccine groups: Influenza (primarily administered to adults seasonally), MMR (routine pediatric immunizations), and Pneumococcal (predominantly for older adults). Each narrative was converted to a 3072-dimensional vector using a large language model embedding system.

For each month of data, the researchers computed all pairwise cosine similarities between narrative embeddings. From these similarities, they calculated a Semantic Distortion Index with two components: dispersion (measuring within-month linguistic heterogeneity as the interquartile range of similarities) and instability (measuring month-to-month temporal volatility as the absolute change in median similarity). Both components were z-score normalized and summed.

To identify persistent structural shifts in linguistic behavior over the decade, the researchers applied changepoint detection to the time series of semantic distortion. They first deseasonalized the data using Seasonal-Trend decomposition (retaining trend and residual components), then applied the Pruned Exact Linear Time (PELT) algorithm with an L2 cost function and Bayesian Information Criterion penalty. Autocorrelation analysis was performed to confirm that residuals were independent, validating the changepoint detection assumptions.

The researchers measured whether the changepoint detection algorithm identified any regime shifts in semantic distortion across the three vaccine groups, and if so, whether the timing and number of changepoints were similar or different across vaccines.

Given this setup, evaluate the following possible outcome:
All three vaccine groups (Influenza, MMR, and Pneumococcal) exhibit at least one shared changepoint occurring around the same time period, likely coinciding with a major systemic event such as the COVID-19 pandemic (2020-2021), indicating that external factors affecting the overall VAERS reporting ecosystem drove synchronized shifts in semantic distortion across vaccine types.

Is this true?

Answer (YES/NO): NO